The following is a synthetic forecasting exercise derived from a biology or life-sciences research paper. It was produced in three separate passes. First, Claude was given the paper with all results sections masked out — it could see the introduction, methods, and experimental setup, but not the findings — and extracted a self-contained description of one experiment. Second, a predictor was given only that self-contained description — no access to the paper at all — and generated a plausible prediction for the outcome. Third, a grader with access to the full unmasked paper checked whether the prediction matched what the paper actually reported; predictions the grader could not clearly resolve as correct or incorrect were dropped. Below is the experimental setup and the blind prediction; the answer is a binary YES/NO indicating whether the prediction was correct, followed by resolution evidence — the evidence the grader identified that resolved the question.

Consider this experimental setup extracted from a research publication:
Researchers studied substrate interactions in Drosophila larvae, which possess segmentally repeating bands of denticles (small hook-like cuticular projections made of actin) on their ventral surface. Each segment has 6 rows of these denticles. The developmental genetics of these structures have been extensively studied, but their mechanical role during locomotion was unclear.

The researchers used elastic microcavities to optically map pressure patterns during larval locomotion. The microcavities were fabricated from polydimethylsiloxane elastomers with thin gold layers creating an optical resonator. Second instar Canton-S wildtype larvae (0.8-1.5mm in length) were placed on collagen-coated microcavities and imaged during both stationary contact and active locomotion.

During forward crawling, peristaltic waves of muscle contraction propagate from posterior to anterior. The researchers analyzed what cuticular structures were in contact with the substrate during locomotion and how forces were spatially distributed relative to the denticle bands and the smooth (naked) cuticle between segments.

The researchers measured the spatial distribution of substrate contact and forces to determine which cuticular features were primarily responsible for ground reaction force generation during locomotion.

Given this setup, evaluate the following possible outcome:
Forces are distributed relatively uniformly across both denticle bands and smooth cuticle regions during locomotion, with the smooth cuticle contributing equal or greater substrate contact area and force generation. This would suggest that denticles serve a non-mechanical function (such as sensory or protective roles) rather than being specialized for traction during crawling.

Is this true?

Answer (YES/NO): NO